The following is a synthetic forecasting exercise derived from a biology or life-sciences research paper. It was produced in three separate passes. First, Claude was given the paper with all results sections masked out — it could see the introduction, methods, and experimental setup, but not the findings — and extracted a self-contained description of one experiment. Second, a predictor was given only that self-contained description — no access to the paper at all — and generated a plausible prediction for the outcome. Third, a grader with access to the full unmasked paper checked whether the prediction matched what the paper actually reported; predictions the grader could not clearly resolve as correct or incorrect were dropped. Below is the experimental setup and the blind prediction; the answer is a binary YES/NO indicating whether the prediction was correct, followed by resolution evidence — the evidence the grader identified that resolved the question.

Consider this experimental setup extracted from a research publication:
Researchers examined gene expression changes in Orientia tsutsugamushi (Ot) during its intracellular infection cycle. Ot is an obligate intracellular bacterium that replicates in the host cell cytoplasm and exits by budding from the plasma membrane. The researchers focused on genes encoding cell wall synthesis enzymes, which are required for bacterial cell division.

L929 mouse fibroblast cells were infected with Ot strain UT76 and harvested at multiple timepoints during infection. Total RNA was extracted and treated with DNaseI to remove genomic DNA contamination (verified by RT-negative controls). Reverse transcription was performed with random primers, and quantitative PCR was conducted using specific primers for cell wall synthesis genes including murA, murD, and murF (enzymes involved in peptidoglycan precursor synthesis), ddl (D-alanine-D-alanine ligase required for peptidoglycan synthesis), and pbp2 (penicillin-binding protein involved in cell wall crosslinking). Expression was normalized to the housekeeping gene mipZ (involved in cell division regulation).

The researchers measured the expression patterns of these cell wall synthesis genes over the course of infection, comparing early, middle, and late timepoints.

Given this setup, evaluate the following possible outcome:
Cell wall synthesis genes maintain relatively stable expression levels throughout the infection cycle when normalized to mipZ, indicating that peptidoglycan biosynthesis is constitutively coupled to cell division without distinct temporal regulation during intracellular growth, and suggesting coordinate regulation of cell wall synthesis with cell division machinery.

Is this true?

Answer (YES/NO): NO